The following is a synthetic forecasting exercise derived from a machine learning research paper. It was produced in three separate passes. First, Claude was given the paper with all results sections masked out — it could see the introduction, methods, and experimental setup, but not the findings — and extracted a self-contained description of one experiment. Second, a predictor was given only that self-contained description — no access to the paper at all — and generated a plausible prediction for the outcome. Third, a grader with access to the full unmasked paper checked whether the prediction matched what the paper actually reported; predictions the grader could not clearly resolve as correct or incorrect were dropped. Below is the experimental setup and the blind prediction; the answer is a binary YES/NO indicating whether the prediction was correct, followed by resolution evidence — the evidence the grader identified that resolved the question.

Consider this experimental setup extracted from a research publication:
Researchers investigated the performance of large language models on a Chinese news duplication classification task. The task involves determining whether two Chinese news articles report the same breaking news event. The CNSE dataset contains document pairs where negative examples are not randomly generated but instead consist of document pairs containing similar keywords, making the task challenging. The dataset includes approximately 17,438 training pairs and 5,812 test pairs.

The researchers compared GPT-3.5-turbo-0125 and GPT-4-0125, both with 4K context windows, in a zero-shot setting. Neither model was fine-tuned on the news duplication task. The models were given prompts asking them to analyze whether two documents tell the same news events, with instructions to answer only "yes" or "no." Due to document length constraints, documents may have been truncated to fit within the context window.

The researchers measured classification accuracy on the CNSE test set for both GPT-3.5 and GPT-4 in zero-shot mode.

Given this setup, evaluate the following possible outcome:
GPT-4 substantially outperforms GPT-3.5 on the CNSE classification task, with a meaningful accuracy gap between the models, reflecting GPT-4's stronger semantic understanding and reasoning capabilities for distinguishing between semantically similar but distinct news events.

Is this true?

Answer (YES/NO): YES